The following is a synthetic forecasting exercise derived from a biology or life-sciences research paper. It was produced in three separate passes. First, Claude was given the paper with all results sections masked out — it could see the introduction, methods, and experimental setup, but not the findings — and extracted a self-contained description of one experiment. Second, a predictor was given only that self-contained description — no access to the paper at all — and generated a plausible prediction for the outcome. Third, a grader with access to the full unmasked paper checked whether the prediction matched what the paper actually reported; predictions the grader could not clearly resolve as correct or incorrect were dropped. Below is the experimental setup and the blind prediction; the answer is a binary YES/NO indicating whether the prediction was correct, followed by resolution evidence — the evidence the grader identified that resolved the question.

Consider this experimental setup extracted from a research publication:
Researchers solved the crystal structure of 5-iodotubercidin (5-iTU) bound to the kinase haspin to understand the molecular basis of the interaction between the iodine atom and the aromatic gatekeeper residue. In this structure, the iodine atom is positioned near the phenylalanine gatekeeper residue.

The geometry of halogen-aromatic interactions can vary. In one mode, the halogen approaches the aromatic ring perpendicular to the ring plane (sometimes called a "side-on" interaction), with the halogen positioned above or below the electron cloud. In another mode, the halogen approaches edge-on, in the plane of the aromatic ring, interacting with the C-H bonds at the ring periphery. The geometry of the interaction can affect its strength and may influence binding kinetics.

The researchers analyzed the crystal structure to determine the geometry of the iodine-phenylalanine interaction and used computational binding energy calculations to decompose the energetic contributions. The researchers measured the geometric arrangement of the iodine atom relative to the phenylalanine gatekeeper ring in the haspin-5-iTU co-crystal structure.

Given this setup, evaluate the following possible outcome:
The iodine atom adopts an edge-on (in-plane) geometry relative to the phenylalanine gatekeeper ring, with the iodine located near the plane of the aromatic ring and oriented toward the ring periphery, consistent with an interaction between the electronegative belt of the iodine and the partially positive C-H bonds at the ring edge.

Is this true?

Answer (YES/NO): NO